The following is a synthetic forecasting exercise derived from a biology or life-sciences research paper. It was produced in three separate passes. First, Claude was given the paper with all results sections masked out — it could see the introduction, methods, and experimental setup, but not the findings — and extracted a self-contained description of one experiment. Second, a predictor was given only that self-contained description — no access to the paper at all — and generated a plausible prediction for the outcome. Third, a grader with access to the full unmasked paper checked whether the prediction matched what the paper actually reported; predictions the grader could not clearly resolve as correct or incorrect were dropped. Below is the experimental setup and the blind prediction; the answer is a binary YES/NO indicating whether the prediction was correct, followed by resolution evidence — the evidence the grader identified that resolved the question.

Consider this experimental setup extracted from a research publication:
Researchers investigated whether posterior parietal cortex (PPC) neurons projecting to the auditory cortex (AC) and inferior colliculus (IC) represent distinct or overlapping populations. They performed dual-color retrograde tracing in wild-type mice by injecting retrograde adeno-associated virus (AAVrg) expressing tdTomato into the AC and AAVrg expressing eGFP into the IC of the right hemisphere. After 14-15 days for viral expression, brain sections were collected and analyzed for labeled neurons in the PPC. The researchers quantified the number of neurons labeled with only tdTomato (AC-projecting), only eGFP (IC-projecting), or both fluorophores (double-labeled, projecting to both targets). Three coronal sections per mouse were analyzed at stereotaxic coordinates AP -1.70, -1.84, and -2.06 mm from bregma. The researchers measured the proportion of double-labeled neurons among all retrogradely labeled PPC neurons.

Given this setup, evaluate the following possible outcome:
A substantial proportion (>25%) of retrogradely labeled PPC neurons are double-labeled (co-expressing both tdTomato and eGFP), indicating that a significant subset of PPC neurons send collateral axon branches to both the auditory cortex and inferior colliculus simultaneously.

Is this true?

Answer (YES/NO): NO